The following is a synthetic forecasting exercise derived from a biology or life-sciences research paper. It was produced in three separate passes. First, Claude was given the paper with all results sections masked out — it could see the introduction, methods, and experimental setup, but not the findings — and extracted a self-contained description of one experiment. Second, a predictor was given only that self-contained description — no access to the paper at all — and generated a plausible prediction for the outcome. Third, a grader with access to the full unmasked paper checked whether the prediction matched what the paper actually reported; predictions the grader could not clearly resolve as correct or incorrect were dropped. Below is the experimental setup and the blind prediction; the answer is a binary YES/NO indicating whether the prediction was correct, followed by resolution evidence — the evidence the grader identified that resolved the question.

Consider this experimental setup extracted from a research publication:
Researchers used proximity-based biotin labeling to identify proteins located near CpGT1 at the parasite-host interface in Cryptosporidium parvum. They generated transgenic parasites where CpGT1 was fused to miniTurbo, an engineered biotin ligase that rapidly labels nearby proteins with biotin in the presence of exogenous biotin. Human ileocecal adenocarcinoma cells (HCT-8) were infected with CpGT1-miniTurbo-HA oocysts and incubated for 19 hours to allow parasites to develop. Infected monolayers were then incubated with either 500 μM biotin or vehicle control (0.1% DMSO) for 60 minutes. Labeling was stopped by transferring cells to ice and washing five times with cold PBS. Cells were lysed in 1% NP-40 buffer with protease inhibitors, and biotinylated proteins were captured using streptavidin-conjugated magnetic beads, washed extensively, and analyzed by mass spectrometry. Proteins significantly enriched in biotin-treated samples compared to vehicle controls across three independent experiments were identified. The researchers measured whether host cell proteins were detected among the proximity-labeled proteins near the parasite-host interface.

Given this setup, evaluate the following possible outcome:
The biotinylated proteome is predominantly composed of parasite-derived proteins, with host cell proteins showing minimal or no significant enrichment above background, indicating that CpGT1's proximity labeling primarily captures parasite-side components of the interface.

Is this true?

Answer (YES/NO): YES